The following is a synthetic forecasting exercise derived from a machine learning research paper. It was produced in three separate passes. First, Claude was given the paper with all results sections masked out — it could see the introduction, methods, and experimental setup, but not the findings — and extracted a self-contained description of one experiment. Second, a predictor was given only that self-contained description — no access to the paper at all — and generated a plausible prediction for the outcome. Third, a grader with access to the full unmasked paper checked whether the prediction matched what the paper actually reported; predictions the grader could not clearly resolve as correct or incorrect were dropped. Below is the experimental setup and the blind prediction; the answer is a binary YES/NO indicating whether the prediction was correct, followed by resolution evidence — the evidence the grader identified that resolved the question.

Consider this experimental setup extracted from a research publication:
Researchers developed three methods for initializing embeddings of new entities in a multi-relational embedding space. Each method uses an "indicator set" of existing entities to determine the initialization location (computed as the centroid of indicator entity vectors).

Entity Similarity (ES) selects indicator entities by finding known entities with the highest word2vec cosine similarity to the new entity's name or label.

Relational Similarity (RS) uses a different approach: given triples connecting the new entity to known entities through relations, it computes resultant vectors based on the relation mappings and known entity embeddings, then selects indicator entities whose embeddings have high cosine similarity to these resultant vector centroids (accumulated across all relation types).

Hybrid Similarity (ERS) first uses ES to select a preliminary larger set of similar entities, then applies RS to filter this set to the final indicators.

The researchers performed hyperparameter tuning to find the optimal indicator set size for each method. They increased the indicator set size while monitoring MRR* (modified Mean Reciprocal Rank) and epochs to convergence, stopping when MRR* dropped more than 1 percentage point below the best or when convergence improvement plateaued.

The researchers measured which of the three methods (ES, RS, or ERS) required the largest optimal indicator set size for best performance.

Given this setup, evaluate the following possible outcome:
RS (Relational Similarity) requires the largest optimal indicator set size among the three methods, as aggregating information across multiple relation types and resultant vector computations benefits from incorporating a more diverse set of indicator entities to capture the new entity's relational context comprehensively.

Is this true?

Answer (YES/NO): YES